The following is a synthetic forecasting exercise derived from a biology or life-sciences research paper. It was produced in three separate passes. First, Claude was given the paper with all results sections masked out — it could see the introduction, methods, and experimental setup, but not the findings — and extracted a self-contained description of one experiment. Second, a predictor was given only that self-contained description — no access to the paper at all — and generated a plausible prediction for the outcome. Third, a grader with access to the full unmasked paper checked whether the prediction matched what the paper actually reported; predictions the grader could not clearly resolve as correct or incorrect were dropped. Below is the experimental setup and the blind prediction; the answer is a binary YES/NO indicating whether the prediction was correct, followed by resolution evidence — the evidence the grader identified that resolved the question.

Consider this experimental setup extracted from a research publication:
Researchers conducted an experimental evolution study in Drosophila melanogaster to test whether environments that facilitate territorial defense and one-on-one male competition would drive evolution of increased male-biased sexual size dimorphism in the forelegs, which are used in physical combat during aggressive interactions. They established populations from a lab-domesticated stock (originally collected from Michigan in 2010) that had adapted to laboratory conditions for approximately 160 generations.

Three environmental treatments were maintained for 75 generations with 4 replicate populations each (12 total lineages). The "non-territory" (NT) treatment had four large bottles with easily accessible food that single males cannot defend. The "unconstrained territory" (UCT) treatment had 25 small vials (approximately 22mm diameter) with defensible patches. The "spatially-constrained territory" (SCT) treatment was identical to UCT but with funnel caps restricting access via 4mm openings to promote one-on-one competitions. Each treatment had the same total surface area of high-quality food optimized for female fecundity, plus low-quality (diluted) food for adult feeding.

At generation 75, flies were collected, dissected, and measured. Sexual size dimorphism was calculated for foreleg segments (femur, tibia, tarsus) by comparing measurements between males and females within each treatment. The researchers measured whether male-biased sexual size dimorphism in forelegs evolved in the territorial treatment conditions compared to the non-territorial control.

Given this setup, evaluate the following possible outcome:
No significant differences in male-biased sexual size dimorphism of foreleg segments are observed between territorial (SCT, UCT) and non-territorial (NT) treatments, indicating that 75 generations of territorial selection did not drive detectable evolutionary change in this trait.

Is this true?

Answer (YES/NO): YES